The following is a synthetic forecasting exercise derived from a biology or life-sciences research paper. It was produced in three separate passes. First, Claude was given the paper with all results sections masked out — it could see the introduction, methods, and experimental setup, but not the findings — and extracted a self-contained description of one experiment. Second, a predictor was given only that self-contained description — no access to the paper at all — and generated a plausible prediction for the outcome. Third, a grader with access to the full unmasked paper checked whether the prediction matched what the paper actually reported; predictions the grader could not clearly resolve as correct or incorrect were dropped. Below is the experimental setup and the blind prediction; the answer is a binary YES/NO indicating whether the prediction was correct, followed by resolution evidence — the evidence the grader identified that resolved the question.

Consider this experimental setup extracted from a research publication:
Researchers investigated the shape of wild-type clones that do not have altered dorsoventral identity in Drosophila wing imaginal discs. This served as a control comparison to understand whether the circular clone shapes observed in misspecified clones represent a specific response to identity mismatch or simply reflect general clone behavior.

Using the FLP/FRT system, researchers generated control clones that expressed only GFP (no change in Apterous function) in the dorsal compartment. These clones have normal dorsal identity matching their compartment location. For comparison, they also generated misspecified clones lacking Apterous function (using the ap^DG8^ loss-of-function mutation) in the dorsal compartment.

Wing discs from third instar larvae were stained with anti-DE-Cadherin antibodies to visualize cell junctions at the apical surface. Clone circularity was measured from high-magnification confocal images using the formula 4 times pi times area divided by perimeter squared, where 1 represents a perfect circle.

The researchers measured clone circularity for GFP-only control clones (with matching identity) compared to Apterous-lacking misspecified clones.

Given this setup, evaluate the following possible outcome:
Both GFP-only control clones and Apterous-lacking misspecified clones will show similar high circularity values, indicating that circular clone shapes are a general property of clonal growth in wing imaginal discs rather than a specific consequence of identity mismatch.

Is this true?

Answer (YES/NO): NO